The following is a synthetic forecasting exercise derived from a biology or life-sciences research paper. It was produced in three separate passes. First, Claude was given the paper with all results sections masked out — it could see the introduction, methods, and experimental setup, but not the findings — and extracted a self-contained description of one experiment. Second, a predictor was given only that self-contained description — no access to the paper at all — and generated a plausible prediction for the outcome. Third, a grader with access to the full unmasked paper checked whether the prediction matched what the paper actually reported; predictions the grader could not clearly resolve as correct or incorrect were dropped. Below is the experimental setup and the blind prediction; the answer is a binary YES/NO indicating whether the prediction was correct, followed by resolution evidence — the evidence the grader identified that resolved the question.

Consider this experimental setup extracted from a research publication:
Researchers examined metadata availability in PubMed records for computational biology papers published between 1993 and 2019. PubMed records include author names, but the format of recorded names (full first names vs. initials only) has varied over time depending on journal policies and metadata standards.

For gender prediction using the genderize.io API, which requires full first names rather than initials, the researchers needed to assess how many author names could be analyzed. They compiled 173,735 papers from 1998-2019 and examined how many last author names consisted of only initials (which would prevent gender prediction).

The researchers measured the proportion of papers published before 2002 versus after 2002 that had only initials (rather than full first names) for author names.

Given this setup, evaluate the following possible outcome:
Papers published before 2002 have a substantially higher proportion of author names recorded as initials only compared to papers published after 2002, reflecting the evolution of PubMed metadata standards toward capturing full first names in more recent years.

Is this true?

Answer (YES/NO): YES